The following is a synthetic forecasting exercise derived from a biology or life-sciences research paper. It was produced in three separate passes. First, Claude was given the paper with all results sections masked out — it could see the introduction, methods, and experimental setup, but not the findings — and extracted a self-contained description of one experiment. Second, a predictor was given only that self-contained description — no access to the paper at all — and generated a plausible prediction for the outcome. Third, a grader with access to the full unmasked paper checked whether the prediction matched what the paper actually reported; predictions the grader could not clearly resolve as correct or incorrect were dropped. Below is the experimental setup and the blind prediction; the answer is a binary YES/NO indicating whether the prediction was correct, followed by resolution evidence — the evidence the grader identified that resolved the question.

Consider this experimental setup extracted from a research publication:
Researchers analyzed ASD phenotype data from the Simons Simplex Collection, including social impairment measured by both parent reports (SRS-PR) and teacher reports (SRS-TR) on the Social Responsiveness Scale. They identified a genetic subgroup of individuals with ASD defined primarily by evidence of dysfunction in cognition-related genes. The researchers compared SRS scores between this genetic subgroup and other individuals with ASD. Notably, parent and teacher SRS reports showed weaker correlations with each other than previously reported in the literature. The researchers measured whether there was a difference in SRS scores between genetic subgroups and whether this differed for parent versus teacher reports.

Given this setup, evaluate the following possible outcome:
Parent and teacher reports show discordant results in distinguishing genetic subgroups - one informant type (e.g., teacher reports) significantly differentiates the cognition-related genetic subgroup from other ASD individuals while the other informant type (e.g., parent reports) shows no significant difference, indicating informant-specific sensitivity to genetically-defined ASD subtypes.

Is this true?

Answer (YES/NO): YES